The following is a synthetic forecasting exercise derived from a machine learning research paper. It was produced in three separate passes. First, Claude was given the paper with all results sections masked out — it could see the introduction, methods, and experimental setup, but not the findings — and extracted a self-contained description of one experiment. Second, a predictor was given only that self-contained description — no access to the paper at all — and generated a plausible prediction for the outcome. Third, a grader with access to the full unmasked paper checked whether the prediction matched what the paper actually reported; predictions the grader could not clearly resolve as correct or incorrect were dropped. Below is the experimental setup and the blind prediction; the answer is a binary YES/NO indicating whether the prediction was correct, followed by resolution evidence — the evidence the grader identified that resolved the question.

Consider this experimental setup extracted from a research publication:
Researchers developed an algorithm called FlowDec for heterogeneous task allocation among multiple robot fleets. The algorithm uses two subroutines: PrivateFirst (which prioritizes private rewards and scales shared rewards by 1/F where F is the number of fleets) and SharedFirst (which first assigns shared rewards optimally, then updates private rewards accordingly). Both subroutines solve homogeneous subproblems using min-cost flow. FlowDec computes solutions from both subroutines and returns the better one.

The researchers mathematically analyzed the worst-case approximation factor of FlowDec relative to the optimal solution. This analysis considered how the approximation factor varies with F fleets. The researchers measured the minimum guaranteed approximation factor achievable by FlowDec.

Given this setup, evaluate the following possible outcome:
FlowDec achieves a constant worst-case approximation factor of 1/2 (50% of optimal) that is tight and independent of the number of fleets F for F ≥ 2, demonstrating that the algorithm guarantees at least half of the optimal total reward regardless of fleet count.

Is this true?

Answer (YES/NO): NO